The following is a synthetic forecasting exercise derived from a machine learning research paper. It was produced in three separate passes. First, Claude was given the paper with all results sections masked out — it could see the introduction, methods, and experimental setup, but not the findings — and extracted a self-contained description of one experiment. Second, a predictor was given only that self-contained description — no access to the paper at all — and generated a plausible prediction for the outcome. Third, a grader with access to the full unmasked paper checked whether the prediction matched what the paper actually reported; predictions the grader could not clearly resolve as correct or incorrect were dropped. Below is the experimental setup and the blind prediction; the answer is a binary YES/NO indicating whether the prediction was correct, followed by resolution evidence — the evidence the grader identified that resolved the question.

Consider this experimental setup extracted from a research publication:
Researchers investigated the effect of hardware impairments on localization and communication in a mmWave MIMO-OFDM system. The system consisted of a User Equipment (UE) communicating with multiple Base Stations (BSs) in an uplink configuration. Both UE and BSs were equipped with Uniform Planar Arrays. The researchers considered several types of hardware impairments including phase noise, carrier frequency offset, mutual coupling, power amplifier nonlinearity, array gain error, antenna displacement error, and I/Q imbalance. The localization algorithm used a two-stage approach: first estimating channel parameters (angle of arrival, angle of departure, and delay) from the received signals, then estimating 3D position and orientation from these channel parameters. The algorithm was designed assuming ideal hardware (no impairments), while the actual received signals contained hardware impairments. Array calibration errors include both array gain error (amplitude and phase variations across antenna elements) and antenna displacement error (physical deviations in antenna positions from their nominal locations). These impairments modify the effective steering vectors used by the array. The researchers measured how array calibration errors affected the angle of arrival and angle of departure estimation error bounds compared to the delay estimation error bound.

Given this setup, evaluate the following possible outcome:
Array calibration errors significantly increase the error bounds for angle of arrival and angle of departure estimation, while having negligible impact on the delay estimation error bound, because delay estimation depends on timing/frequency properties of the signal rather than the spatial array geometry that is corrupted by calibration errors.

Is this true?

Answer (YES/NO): YES